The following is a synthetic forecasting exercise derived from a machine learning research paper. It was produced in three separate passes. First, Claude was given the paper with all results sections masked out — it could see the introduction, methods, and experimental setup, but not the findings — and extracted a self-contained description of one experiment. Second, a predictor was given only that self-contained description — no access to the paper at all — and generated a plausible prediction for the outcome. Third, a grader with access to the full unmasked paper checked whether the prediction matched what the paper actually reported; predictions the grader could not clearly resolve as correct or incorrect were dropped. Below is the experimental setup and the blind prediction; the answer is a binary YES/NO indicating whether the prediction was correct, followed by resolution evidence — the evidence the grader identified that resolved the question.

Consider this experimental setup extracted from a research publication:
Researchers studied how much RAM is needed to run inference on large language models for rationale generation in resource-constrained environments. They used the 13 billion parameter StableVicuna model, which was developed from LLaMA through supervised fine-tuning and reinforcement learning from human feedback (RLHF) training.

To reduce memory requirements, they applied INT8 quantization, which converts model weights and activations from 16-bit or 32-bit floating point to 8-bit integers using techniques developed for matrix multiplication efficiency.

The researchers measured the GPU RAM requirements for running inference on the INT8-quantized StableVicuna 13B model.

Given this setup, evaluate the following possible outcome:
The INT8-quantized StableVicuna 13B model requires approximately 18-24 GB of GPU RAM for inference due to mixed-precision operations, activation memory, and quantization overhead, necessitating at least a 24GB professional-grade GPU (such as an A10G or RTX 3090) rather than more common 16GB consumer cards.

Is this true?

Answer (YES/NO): NO